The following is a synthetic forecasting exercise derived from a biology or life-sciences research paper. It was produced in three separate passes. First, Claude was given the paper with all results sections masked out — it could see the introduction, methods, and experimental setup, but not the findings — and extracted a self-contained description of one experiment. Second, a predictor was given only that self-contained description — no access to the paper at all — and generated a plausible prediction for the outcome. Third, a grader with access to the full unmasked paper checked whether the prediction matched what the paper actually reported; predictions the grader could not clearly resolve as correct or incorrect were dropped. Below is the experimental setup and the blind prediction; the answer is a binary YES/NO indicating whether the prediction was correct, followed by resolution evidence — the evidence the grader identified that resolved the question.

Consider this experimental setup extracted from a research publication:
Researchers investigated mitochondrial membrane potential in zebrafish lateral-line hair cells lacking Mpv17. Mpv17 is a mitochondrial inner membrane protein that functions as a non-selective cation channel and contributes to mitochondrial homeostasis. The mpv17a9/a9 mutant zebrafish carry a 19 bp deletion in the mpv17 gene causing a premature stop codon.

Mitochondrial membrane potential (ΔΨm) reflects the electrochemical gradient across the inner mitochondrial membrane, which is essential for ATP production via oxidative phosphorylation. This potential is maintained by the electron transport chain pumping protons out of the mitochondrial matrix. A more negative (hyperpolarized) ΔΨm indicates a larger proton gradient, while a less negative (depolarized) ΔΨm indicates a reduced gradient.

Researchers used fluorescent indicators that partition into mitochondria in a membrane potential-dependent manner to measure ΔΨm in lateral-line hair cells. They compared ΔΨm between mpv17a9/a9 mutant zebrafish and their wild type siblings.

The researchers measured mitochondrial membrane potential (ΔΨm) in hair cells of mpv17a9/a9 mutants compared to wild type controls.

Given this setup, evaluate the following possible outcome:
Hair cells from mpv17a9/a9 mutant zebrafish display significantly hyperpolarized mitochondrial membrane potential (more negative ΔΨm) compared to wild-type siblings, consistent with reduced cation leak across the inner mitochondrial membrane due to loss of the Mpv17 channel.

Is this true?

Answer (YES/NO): YES